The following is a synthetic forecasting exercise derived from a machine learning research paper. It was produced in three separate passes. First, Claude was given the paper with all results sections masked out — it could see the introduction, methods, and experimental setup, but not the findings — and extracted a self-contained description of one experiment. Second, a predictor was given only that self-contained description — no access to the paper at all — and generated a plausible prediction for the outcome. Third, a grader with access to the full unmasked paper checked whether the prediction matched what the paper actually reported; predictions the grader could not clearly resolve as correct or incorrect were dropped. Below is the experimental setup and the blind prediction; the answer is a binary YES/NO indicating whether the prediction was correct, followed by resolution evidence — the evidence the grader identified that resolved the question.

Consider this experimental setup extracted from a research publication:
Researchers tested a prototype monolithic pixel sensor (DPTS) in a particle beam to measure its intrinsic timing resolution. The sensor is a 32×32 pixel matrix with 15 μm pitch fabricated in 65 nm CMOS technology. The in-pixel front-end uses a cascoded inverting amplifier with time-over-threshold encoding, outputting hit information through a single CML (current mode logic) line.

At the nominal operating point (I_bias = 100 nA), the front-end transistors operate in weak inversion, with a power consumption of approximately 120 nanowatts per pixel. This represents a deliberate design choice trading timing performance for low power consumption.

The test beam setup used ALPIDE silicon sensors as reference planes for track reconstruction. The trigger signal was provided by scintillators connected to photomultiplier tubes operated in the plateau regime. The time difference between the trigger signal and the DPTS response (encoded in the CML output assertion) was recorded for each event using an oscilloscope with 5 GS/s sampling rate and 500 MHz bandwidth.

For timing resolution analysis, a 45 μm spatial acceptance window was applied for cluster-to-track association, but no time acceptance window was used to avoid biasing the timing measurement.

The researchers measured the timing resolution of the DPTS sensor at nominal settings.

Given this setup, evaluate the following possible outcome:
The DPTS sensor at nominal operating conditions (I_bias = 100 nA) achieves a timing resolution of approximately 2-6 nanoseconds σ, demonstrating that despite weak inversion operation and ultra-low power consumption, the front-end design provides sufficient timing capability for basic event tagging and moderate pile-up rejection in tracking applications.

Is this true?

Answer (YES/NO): NO